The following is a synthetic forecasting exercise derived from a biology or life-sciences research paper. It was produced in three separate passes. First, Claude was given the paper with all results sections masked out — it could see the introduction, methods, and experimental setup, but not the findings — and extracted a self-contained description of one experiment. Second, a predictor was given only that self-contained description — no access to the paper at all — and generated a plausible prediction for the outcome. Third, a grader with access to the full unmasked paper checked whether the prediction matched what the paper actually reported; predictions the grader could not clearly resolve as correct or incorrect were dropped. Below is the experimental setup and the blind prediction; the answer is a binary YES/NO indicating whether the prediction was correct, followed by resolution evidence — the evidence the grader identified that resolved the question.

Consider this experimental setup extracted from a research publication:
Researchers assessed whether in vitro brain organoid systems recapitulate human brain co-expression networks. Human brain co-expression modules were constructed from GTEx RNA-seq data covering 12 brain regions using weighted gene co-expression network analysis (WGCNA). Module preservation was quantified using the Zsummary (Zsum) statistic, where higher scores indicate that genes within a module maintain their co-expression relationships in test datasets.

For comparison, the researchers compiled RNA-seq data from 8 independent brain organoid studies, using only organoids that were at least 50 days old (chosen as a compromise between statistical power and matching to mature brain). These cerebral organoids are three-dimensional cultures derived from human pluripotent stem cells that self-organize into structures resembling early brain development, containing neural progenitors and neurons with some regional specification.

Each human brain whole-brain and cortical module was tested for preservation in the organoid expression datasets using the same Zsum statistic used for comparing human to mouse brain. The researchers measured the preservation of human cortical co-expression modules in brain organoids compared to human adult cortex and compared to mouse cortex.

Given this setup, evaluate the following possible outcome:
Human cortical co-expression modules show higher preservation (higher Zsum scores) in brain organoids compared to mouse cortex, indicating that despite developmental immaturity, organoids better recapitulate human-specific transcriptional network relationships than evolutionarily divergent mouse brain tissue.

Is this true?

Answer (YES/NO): NO